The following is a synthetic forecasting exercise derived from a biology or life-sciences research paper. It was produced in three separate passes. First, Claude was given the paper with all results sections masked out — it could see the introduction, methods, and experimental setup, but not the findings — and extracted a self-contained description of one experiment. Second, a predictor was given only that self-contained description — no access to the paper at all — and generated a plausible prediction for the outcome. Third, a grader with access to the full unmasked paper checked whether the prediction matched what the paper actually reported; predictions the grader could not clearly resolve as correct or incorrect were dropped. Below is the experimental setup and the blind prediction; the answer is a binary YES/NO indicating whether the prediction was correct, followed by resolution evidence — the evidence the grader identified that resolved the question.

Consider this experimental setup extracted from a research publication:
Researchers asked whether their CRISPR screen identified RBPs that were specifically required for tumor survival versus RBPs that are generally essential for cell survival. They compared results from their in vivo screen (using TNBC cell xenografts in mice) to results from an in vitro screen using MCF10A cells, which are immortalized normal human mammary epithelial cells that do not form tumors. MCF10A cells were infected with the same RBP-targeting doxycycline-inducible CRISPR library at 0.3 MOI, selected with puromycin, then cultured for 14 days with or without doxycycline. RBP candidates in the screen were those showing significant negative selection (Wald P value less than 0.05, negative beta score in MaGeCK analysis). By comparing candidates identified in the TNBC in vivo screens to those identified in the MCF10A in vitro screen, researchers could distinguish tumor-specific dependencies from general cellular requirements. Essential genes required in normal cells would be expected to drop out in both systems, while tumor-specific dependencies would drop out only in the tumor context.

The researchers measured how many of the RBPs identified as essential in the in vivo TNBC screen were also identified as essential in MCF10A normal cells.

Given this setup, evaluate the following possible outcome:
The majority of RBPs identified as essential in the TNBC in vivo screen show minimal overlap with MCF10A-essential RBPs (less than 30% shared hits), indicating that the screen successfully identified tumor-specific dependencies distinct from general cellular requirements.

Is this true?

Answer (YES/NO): YES